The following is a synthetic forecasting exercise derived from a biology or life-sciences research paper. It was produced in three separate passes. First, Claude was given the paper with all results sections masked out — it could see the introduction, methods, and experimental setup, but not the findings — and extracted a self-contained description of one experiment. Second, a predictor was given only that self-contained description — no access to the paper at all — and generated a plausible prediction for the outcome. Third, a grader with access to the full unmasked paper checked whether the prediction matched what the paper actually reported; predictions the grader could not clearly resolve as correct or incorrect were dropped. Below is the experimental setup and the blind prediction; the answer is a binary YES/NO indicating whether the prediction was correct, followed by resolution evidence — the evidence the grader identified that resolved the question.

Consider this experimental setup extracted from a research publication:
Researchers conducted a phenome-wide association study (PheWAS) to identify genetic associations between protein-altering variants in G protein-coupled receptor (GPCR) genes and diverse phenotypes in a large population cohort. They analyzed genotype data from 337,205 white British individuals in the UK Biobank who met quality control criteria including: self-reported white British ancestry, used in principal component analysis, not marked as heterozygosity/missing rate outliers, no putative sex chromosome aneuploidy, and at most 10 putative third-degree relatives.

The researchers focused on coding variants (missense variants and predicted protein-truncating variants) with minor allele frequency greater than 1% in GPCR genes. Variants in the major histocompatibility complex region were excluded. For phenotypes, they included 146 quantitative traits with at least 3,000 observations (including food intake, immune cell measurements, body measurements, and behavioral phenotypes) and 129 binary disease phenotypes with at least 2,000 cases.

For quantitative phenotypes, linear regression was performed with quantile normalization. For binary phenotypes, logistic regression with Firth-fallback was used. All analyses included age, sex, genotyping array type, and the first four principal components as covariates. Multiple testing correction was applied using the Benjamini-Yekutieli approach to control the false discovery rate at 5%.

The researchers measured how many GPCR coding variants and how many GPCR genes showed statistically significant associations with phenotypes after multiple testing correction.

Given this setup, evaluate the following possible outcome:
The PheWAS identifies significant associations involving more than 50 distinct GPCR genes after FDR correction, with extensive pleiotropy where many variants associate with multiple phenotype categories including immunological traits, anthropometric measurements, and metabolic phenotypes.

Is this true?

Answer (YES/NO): NO